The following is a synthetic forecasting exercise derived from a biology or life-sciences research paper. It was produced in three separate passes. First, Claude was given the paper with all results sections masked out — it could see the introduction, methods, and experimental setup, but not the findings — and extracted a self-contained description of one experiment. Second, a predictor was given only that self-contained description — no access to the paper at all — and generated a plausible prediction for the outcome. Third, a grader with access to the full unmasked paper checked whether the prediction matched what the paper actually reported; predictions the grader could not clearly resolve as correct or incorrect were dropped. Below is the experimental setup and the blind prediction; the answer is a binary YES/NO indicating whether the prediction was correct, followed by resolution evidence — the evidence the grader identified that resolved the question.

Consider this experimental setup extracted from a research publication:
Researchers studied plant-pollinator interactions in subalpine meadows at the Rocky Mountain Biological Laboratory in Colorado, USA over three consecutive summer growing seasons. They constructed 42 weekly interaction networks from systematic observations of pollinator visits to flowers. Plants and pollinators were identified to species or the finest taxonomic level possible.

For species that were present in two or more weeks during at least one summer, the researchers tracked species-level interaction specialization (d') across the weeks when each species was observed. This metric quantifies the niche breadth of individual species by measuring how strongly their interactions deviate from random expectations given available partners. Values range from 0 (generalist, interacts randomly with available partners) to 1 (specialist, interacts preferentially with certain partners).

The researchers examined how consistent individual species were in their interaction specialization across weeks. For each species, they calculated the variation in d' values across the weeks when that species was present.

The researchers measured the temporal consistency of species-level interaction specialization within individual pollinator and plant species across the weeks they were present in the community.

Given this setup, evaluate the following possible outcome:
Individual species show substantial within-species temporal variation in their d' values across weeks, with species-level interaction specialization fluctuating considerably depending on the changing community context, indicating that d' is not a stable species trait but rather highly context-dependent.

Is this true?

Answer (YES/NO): YES